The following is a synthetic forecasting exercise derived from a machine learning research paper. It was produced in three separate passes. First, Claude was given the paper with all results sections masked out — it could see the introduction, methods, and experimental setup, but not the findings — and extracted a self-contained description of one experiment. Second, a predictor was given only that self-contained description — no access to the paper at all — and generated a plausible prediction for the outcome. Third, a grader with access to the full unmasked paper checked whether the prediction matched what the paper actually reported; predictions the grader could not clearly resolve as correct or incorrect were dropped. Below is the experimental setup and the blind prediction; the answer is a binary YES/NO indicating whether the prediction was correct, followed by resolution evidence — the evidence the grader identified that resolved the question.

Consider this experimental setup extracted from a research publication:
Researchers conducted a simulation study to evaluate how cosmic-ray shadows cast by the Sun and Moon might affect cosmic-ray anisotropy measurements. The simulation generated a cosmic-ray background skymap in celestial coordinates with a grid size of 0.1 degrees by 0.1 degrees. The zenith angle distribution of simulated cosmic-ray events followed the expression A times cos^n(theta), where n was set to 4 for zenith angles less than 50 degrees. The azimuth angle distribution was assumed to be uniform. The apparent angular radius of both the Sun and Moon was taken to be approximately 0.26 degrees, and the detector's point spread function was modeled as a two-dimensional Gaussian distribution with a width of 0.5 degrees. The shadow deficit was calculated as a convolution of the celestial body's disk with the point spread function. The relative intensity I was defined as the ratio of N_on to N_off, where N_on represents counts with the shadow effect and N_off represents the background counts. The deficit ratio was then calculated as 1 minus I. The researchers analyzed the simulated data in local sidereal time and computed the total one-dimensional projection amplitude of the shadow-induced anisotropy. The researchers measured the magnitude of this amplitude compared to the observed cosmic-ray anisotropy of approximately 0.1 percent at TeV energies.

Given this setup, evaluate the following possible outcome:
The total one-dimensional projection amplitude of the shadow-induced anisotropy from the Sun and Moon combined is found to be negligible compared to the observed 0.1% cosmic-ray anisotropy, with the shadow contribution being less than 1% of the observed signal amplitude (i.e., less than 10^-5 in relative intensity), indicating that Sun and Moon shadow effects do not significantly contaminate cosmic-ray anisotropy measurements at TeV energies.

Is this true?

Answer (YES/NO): NO